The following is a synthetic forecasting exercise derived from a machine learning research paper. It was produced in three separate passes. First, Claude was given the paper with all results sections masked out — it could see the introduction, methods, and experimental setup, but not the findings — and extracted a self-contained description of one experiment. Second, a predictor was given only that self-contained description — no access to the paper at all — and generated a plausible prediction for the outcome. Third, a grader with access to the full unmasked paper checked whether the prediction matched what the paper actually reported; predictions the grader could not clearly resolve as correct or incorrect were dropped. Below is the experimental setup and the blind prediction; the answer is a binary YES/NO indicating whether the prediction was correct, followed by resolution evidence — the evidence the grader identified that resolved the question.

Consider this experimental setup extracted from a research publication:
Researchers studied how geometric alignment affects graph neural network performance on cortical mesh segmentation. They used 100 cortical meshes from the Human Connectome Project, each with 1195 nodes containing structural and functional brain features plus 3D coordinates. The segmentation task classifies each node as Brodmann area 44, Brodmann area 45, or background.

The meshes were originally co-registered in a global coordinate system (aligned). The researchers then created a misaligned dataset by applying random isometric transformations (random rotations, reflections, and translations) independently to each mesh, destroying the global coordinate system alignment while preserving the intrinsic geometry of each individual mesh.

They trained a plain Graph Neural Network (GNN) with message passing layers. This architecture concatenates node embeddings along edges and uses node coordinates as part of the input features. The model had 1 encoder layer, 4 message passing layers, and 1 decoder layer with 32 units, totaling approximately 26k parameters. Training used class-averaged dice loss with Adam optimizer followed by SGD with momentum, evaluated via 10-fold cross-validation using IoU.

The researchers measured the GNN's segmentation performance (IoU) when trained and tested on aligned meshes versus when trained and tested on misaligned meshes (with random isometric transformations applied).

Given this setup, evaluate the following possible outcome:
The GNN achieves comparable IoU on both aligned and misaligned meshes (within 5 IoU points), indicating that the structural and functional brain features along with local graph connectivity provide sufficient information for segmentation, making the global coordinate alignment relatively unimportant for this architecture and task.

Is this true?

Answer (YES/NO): NO